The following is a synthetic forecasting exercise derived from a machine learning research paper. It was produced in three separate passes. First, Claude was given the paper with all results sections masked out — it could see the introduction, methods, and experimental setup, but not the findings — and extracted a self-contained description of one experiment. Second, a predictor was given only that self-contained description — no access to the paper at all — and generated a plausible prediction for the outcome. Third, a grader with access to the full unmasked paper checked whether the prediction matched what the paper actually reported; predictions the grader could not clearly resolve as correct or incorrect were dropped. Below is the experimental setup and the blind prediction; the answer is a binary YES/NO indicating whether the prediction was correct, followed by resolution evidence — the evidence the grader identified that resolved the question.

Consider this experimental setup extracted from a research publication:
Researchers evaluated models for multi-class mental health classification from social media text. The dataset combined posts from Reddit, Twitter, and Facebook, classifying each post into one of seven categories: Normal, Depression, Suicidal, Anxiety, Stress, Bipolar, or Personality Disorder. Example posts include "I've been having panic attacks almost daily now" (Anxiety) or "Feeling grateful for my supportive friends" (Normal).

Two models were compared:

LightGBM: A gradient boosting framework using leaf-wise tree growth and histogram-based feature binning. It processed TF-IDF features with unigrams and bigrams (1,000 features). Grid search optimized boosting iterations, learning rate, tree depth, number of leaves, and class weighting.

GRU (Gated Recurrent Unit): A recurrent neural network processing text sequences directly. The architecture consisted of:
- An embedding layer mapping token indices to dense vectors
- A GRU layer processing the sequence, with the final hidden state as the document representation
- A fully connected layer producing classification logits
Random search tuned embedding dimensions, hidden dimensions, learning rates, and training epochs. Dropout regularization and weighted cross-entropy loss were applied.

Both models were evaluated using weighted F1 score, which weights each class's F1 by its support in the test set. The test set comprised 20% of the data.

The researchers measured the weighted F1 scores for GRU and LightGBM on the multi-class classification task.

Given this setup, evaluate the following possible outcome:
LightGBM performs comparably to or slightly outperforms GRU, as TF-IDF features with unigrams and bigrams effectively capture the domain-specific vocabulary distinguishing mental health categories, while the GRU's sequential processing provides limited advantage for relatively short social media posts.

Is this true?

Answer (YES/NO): YES